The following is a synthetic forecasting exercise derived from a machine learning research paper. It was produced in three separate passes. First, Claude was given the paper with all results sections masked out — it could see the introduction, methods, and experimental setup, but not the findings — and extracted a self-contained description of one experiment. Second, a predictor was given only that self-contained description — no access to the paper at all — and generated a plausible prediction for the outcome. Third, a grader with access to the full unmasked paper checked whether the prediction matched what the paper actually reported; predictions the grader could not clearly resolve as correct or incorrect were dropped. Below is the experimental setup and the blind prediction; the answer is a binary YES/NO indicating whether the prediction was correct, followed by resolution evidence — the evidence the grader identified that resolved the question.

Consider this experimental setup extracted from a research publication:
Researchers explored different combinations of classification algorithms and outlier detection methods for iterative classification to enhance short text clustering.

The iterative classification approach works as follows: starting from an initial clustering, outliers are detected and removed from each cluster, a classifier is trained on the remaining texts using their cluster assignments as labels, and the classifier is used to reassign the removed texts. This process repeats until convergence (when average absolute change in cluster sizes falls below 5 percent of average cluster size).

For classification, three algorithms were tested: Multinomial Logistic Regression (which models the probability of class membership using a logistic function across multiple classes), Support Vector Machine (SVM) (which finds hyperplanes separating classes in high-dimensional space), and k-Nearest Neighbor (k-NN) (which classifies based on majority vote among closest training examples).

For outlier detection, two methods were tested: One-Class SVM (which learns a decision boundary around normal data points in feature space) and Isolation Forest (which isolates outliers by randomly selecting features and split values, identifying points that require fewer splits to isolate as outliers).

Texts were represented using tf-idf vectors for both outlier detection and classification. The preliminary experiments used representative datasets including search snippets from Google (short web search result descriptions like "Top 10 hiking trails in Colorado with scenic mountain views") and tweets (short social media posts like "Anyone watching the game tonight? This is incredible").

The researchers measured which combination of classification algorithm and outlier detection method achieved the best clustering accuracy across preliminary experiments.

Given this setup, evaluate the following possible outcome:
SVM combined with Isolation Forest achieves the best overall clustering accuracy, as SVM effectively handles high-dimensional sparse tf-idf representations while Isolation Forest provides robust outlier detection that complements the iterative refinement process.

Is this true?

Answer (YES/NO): NO